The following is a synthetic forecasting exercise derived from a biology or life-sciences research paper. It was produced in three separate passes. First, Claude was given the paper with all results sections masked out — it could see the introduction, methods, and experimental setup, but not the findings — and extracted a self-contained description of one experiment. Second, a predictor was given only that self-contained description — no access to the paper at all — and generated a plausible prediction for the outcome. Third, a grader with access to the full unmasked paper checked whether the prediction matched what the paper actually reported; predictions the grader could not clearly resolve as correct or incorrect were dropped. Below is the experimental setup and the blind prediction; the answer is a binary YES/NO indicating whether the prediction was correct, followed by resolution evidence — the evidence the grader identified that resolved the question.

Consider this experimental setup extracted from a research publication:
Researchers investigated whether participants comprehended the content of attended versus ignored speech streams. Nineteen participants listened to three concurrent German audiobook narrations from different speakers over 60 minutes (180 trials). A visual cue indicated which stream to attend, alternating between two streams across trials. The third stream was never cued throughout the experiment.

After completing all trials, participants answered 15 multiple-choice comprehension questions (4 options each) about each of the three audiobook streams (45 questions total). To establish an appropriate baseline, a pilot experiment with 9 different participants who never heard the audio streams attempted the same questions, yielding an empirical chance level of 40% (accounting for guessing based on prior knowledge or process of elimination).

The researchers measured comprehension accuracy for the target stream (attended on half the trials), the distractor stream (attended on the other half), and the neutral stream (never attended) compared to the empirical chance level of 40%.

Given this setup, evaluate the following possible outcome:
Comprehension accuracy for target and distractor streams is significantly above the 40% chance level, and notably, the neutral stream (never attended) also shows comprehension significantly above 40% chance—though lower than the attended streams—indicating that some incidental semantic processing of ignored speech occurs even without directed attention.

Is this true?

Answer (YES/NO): YES